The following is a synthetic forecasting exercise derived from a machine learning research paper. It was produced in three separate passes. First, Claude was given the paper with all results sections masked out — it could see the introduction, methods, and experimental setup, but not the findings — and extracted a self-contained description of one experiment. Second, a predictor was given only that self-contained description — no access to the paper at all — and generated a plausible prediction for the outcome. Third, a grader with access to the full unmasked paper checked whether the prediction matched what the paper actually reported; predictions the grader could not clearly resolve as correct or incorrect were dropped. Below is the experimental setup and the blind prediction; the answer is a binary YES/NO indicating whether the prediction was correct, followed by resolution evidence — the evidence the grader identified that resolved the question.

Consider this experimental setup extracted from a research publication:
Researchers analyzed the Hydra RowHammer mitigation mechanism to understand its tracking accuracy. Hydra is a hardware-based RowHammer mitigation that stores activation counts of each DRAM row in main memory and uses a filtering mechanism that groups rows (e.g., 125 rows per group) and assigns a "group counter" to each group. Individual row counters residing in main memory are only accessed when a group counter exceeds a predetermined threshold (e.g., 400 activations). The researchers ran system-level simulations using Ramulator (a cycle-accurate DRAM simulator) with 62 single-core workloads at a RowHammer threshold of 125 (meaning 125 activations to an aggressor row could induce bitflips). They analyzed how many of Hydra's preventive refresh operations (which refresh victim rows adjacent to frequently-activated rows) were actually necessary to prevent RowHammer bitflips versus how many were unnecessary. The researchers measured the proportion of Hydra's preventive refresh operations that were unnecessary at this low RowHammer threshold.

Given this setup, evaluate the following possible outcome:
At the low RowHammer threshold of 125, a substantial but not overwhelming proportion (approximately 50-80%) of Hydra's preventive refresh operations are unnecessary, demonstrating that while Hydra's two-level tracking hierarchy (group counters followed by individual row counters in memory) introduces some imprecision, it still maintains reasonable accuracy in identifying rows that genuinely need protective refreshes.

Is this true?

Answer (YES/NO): YES